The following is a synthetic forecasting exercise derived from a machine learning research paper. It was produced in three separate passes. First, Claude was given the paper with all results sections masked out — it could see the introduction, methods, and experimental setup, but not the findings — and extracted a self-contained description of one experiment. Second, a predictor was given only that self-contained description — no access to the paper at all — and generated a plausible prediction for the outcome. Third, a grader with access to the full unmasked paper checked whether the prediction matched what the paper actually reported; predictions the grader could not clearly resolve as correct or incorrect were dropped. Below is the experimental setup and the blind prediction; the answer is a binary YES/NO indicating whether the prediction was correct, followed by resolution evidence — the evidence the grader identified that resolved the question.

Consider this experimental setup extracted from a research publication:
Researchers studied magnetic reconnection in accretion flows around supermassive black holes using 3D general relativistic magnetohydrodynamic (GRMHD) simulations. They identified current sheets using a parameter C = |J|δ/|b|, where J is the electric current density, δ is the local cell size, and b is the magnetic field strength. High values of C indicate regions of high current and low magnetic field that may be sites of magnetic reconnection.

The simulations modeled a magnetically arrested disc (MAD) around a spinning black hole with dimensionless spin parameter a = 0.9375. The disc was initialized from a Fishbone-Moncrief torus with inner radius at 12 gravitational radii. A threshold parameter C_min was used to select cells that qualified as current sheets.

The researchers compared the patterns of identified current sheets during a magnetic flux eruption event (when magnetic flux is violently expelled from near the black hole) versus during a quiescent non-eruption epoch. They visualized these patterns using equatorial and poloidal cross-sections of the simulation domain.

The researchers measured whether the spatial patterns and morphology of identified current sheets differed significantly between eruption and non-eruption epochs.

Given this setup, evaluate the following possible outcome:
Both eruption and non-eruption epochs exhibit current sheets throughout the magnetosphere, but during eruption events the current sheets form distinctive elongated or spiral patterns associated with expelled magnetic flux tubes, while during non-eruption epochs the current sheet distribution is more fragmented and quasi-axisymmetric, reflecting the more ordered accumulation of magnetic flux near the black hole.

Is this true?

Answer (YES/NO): NO